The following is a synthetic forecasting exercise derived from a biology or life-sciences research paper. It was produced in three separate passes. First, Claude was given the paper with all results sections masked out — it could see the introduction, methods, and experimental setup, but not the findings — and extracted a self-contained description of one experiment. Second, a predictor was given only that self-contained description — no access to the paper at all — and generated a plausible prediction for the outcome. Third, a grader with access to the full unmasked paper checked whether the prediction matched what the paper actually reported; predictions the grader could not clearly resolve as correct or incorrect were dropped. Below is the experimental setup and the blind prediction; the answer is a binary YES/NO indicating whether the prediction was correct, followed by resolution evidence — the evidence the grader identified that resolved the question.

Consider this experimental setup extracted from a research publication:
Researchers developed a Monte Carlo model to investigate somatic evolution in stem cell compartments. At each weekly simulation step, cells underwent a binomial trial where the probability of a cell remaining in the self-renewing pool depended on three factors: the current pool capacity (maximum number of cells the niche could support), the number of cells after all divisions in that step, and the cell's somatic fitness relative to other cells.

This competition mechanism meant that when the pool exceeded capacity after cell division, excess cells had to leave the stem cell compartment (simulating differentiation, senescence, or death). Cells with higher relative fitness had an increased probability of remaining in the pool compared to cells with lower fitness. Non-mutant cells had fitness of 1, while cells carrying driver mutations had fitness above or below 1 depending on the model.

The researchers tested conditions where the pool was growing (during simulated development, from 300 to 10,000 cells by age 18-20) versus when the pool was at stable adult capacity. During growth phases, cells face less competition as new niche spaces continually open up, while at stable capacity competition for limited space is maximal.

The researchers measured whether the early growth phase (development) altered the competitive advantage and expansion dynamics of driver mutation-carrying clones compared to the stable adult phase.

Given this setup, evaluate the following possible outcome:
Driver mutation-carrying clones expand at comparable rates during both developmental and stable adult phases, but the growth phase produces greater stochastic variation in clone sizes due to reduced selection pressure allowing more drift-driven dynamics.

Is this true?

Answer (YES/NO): NO